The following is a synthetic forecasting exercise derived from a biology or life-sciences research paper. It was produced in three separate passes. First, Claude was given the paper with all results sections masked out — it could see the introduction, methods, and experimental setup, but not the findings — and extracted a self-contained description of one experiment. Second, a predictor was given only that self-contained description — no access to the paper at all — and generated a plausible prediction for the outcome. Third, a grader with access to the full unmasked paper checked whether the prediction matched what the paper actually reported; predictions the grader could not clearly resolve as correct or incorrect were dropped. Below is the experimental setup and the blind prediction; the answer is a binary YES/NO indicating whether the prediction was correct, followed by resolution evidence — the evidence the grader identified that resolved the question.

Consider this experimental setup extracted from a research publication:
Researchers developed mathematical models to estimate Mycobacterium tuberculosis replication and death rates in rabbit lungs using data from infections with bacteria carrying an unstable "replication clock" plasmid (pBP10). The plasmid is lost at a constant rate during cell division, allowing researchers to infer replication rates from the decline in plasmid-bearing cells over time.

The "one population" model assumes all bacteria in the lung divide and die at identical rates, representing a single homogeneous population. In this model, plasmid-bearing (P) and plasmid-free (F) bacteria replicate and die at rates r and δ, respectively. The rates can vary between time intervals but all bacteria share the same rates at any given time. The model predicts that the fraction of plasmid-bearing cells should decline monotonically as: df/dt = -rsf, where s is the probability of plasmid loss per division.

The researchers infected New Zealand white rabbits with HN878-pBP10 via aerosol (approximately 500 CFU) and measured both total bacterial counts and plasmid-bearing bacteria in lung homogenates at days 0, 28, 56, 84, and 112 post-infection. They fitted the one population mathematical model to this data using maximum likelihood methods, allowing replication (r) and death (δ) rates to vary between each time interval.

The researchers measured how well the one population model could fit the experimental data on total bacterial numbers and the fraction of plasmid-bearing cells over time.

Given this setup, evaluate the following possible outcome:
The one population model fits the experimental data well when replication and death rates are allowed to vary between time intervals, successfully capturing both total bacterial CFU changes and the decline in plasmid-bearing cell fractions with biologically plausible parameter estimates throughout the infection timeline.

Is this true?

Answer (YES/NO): NO